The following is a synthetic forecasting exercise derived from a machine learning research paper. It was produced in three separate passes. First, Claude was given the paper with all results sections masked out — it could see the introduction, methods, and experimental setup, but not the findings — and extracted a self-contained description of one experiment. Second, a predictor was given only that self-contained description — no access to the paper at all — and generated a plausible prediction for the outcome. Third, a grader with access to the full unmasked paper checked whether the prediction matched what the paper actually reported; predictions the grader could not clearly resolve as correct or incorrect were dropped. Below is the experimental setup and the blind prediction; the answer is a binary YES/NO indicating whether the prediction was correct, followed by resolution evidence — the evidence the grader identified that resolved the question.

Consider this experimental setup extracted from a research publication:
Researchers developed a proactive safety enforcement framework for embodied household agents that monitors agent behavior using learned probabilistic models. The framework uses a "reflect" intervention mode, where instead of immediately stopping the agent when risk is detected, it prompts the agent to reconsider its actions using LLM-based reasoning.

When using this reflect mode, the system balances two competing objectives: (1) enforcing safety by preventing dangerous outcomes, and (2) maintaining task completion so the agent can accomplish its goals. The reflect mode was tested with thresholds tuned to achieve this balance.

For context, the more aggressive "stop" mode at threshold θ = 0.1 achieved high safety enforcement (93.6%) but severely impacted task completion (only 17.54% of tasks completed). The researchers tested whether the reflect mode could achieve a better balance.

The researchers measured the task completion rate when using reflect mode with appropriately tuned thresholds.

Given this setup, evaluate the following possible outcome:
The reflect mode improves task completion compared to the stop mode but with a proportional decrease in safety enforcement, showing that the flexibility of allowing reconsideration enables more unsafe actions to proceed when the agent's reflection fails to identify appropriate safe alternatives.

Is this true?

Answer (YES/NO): NO